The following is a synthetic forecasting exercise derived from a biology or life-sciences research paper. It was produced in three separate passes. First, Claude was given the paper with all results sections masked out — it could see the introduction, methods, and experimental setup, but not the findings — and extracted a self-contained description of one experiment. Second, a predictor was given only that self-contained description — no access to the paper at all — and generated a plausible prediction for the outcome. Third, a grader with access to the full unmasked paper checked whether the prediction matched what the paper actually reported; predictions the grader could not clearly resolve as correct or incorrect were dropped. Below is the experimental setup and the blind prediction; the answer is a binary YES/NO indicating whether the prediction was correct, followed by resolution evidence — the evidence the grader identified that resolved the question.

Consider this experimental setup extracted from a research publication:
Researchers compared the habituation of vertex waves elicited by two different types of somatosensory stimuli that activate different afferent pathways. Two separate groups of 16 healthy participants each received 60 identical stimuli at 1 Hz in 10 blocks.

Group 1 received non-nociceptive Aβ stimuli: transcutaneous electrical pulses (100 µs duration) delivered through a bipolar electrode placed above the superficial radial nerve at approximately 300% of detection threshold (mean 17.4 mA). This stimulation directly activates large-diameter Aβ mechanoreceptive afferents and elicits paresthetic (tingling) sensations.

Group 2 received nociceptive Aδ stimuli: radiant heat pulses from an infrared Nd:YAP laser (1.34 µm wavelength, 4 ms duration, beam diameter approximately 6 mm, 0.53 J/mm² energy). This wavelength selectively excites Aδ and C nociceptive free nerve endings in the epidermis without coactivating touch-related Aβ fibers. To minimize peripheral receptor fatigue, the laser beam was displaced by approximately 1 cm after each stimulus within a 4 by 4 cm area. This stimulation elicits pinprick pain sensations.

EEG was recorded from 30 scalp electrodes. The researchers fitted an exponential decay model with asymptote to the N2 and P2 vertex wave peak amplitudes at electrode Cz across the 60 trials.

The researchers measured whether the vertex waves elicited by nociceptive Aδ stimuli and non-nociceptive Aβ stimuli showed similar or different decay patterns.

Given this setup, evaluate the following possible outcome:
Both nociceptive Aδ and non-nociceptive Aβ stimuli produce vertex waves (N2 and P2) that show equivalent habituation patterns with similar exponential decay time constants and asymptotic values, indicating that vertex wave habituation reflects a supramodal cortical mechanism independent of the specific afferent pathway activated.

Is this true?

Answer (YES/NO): NO